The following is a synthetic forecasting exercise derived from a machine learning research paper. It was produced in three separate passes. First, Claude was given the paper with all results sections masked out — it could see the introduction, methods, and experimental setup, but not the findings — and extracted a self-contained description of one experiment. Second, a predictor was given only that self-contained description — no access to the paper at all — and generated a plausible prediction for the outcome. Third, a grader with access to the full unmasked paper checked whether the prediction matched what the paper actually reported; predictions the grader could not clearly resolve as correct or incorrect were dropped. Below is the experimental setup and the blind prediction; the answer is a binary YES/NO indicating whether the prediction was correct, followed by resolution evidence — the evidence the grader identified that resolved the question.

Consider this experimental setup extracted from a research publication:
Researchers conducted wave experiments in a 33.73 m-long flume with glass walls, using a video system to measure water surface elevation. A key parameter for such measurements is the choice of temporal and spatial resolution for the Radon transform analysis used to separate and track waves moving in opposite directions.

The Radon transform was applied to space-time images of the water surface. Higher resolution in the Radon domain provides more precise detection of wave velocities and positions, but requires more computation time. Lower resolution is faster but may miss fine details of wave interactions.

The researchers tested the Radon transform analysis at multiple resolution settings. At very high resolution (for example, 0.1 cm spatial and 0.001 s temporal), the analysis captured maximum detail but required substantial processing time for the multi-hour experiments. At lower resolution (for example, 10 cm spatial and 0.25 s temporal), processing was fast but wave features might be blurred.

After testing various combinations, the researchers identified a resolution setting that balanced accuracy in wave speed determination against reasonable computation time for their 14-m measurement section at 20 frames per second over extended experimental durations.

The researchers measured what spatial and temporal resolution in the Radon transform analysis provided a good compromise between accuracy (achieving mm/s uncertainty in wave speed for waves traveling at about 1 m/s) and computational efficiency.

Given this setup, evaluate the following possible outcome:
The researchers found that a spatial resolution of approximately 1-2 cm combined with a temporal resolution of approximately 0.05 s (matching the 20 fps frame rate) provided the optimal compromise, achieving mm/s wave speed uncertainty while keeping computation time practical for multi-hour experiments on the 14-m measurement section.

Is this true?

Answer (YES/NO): NO